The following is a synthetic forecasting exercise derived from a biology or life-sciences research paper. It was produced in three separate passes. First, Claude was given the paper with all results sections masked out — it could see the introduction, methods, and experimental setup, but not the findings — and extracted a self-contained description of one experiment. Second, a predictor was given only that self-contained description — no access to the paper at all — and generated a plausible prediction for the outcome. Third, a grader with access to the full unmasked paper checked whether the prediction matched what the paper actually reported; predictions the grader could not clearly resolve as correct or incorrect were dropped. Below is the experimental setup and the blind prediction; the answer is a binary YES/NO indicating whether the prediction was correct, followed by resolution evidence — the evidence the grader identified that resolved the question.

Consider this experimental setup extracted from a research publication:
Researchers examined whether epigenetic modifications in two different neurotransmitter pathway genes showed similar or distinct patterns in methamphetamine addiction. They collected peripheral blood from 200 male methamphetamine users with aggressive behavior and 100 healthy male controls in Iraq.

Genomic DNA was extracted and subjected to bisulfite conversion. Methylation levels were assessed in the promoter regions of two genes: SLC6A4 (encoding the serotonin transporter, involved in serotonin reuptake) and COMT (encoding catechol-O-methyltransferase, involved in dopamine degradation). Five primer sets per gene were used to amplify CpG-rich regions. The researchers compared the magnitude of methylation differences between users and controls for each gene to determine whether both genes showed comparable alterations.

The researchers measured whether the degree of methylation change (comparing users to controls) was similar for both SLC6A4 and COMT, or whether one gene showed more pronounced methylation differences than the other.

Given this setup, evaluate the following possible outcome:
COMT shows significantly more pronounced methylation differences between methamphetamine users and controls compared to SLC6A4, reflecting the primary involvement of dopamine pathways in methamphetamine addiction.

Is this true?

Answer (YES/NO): NO